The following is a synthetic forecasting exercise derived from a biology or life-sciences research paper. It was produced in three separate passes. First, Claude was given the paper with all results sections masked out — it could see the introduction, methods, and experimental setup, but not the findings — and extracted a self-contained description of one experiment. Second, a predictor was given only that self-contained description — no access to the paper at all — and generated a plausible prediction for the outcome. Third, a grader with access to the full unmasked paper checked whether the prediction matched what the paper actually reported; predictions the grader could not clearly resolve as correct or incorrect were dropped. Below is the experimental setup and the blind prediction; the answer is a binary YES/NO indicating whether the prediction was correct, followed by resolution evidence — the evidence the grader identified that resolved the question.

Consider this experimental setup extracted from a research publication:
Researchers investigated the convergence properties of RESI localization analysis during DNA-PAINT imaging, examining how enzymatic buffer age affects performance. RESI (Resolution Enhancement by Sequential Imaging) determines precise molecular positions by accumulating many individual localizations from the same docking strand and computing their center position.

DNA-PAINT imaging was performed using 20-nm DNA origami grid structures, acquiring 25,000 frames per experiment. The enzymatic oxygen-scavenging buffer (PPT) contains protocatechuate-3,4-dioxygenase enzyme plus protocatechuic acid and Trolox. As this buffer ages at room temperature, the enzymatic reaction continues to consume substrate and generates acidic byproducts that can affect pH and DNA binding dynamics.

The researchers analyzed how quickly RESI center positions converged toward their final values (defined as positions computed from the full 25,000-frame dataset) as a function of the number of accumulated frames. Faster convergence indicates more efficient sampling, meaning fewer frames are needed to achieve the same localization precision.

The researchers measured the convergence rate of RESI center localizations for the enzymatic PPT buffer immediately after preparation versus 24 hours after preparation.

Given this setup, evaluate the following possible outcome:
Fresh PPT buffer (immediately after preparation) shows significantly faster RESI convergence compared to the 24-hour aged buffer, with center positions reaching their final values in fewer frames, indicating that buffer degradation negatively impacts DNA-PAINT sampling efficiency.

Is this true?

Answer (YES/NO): YES